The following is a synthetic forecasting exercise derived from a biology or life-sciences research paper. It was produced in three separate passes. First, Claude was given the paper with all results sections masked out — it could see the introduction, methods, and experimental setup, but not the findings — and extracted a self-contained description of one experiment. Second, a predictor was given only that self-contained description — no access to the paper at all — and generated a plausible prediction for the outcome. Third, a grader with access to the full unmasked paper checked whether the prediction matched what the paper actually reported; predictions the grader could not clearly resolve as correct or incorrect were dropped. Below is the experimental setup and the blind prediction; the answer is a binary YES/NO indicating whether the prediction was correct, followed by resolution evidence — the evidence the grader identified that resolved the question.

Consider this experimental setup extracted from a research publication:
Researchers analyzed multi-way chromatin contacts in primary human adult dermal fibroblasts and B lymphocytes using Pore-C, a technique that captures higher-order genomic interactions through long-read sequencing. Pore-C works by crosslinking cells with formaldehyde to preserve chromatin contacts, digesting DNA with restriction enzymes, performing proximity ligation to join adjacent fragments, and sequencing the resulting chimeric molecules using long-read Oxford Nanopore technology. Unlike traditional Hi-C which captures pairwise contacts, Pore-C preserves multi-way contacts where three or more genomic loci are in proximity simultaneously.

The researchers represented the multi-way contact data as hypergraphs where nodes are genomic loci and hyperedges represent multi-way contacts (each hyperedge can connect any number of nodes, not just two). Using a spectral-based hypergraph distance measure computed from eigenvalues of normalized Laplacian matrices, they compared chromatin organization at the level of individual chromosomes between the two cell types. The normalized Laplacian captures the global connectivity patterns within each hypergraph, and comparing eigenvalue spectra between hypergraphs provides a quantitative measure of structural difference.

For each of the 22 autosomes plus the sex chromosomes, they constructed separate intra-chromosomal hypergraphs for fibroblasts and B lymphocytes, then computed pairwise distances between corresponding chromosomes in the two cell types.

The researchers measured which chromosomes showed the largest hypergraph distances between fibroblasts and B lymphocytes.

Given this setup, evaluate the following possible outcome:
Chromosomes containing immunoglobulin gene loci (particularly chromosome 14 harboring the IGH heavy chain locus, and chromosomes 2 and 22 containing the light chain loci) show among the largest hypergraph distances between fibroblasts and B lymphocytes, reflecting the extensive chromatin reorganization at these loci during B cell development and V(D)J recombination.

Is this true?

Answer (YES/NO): NO